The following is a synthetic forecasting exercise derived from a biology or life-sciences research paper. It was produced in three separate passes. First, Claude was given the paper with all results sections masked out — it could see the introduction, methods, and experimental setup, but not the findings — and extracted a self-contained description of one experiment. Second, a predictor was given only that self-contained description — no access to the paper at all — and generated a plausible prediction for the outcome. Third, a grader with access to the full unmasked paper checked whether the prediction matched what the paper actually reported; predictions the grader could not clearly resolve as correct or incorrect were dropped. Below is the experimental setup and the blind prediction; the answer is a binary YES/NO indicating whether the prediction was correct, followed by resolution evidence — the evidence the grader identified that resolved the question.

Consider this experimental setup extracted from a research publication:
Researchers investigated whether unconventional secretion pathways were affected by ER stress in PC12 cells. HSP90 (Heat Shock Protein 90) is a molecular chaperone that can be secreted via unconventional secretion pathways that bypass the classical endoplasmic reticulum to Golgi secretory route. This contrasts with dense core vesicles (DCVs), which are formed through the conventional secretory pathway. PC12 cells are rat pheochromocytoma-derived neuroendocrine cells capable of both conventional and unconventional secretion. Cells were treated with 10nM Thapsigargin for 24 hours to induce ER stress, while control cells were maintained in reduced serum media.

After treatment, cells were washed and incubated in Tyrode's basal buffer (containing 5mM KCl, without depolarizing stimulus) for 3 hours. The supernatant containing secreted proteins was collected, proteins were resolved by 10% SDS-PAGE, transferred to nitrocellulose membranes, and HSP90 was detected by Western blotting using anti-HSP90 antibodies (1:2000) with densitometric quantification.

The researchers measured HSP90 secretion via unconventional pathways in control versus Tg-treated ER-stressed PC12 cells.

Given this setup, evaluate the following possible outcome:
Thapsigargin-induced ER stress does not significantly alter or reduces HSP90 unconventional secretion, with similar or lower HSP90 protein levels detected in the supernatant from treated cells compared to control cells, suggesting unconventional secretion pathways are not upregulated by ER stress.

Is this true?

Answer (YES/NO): YES